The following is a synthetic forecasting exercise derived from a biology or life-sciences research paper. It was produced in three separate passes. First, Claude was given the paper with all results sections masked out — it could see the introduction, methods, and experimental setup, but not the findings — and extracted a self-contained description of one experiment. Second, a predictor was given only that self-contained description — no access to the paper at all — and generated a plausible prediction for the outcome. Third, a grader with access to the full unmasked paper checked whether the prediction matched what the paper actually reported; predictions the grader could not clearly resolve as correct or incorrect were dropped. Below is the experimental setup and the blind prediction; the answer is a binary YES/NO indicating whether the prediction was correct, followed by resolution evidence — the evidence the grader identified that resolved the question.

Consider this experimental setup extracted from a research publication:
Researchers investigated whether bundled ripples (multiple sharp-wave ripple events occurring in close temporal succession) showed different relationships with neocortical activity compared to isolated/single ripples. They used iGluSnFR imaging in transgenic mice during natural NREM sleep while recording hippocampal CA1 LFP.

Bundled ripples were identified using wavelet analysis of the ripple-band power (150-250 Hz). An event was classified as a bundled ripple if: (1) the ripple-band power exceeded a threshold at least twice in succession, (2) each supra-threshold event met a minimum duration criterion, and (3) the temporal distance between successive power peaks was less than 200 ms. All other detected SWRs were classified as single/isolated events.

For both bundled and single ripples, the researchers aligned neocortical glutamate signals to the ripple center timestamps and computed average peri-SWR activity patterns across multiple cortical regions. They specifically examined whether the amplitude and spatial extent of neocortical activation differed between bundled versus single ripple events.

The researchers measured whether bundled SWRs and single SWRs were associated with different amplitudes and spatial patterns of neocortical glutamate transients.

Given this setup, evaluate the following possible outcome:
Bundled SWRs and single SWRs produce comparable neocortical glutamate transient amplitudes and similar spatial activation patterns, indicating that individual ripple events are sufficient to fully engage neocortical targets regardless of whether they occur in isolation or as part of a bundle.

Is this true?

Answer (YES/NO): NO